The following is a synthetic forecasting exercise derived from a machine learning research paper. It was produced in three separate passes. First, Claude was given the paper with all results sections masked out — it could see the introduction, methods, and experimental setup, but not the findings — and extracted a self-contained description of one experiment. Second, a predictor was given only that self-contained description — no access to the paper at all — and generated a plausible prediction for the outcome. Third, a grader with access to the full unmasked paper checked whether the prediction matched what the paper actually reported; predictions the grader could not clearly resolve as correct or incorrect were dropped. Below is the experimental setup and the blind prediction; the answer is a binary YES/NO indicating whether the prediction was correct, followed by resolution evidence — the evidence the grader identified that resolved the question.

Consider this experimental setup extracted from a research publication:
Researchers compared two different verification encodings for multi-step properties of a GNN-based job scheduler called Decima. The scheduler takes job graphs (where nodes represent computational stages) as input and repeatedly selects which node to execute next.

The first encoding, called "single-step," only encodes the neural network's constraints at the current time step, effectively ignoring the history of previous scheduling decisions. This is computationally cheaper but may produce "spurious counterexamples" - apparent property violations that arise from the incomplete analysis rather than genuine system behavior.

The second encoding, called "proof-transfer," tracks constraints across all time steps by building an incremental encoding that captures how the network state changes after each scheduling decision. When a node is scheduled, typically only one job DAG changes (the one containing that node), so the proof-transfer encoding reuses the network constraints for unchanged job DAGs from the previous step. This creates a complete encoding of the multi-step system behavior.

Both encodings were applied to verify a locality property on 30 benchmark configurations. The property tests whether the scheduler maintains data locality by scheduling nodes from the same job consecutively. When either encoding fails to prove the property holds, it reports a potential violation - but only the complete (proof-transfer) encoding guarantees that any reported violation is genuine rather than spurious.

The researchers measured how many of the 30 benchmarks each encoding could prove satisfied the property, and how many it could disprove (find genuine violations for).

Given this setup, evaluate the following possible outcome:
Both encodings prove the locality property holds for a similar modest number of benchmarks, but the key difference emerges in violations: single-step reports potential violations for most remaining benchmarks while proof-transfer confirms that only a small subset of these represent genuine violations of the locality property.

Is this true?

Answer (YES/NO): NO